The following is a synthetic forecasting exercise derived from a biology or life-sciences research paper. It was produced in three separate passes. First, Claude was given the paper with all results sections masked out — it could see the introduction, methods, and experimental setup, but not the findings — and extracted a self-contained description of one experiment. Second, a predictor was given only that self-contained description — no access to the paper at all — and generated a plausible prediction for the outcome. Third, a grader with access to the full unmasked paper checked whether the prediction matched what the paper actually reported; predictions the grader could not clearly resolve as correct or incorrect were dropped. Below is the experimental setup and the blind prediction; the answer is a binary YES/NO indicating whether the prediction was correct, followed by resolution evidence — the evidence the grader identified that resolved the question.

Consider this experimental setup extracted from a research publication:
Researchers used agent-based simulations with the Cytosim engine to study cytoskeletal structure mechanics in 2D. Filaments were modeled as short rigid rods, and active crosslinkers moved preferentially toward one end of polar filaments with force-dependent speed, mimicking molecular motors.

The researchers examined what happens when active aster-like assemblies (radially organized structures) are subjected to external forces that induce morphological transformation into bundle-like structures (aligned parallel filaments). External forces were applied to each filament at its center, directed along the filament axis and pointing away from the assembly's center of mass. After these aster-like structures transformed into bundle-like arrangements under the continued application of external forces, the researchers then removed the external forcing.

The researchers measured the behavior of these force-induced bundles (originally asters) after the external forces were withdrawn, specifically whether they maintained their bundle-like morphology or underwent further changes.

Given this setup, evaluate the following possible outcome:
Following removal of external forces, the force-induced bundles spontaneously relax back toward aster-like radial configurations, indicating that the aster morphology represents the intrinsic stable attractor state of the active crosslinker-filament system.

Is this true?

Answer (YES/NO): YES